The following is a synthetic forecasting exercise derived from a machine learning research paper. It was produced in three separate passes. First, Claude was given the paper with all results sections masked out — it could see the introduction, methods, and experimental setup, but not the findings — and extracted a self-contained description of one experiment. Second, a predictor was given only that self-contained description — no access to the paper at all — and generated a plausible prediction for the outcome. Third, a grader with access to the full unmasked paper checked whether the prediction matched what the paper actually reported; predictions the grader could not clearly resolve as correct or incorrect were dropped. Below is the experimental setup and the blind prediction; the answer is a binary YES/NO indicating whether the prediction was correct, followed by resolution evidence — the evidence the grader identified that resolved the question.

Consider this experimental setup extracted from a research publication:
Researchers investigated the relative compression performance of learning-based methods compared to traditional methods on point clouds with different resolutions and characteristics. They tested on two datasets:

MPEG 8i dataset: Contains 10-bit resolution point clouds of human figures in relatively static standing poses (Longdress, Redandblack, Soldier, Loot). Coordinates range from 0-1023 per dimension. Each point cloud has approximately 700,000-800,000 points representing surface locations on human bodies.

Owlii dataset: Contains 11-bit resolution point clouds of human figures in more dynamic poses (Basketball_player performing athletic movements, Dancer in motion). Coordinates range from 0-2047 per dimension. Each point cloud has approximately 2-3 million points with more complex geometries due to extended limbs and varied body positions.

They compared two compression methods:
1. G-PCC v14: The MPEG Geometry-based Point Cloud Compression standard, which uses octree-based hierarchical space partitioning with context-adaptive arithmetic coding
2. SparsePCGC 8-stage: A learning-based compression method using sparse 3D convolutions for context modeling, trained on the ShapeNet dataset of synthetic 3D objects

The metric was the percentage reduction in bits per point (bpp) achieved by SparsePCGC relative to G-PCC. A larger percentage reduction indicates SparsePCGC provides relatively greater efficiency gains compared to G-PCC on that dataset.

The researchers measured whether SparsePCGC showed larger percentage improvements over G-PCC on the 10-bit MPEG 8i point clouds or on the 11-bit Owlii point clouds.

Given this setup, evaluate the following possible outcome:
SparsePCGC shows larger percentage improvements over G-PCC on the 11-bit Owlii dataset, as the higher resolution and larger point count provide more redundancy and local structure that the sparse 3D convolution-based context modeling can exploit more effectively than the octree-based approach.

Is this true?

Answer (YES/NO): YES